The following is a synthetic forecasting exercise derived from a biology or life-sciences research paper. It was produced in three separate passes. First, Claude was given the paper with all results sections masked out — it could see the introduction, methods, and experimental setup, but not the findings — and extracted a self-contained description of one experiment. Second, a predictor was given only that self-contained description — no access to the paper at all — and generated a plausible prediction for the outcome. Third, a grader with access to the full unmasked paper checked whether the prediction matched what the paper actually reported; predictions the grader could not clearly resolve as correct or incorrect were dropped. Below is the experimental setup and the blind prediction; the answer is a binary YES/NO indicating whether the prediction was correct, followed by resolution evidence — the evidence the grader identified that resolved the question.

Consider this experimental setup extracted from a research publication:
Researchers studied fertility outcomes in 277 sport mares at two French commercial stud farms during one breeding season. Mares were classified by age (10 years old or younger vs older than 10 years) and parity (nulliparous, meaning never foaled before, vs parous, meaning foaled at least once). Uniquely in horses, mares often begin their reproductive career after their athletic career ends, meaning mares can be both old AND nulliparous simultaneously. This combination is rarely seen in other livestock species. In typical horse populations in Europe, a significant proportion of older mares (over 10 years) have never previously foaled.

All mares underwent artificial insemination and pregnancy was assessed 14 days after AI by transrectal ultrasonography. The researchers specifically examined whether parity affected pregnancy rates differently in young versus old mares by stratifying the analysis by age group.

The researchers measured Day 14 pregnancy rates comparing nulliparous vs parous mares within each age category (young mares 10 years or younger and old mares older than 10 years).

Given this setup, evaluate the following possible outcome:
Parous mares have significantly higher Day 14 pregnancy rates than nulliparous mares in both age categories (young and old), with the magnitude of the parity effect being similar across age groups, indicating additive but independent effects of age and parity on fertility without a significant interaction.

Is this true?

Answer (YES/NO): NO